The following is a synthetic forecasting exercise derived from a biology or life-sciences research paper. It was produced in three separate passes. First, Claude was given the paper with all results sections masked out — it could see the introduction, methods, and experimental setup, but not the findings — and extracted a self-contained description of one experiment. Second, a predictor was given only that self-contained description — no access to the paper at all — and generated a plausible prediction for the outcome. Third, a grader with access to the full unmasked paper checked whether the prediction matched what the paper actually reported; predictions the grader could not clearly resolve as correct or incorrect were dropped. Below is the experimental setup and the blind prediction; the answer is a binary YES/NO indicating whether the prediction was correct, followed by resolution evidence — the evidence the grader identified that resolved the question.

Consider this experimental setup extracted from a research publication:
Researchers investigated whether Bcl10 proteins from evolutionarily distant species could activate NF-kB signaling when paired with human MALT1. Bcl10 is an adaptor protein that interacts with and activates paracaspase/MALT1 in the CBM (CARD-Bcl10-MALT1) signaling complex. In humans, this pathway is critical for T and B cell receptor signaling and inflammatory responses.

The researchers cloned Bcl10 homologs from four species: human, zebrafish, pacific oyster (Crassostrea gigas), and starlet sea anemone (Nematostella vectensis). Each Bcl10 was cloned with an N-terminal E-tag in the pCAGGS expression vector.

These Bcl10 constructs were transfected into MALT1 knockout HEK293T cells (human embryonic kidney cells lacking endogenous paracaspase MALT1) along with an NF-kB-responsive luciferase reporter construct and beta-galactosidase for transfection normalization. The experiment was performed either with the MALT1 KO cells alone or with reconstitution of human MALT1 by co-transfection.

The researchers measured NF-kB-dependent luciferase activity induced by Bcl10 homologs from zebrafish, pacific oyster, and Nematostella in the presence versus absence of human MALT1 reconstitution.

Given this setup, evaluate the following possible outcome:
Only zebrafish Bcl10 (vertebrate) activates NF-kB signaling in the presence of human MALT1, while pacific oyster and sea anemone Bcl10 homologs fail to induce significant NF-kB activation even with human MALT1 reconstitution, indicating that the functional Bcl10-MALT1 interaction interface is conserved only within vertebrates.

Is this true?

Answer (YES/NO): NO